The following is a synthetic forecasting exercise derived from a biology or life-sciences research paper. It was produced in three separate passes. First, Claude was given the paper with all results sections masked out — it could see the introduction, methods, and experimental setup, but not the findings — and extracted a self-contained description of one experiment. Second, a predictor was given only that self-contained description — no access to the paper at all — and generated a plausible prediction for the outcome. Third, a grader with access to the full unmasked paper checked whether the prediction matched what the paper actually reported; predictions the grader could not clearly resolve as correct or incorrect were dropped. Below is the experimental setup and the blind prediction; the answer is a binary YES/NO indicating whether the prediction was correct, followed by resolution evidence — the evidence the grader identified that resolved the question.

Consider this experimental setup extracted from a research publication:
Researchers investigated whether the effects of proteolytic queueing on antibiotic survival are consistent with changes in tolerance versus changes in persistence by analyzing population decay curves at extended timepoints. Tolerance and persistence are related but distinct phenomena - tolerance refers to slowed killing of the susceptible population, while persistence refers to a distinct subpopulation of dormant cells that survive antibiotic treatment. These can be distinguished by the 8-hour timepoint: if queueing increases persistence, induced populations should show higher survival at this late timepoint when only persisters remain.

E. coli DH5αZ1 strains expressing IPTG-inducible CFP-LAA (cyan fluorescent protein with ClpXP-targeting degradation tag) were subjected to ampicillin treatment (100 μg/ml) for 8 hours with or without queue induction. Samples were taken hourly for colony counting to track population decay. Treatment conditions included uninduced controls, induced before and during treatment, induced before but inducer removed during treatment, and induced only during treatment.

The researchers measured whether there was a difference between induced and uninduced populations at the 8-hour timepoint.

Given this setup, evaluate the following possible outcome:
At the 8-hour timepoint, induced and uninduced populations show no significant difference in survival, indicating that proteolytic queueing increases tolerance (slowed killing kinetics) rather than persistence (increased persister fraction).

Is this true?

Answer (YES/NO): YES